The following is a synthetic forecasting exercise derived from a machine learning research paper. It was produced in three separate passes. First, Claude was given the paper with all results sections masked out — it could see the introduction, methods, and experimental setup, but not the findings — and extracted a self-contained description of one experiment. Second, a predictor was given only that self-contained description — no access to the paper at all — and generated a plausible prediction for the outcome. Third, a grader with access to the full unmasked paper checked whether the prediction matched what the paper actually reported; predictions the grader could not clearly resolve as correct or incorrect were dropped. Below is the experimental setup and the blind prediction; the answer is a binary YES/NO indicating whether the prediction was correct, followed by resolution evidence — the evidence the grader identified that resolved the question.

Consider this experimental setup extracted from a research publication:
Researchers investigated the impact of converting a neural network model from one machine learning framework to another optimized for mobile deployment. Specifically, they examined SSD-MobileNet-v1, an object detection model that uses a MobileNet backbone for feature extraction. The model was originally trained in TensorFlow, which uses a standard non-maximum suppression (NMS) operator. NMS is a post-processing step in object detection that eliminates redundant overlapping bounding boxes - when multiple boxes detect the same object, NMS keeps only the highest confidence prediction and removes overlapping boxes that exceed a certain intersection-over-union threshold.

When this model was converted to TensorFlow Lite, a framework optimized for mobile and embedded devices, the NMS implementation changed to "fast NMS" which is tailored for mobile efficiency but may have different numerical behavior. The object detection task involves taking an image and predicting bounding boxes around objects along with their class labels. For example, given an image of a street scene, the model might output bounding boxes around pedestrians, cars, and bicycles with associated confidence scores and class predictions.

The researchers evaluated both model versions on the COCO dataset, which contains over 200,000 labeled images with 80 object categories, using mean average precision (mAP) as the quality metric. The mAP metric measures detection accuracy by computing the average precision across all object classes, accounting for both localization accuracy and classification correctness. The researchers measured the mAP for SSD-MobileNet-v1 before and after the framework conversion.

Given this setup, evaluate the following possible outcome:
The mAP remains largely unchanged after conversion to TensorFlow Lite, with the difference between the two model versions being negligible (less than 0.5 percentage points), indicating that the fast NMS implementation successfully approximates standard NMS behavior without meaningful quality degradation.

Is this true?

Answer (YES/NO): NO